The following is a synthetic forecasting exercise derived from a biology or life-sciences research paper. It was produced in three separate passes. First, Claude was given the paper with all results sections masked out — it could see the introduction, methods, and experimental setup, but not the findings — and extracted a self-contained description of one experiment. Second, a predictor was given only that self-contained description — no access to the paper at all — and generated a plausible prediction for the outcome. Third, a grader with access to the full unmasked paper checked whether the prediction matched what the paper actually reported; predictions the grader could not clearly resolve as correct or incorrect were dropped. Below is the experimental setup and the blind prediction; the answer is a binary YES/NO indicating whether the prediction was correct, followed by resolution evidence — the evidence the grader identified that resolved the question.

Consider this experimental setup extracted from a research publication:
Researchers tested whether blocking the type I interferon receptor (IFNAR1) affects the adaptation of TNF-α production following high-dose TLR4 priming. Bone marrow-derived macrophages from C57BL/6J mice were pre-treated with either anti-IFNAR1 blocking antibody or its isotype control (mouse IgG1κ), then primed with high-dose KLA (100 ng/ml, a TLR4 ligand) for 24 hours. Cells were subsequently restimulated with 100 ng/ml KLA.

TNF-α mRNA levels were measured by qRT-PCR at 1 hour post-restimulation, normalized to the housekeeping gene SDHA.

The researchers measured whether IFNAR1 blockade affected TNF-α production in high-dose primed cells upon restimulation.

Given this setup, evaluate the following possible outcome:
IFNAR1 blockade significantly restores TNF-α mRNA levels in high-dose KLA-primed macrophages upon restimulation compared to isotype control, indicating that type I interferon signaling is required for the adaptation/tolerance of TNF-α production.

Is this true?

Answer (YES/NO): NO